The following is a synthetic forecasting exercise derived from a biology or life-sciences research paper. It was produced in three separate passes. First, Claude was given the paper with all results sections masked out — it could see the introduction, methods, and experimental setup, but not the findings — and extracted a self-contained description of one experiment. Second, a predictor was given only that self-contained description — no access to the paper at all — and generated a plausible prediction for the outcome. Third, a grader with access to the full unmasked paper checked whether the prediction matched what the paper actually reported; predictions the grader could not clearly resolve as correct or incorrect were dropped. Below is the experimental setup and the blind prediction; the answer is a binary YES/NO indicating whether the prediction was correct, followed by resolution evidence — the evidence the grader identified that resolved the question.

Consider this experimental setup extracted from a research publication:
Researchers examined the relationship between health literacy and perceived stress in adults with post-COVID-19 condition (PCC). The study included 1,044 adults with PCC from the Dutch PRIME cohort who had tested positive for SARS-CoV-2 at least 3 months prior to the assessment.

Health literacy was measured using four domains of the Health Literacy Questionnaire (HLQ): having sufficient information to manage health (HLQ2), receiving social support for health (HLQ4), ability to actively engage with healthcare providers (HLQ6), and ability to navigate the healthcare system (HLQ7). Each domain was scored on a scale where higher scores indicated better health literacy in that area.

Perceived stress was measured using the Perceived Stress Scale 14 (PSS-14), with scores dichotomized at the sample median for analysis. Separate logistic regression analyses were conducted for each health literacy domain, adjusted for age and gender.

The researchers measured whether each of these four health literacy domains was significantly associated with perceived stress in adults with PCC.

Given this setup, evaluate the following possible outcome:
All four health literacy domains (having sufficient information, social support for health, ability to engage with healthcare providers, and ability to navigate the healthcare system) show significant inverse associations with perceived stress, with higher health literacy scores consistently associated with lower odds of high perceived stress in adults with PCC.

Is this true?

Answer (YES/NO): YES